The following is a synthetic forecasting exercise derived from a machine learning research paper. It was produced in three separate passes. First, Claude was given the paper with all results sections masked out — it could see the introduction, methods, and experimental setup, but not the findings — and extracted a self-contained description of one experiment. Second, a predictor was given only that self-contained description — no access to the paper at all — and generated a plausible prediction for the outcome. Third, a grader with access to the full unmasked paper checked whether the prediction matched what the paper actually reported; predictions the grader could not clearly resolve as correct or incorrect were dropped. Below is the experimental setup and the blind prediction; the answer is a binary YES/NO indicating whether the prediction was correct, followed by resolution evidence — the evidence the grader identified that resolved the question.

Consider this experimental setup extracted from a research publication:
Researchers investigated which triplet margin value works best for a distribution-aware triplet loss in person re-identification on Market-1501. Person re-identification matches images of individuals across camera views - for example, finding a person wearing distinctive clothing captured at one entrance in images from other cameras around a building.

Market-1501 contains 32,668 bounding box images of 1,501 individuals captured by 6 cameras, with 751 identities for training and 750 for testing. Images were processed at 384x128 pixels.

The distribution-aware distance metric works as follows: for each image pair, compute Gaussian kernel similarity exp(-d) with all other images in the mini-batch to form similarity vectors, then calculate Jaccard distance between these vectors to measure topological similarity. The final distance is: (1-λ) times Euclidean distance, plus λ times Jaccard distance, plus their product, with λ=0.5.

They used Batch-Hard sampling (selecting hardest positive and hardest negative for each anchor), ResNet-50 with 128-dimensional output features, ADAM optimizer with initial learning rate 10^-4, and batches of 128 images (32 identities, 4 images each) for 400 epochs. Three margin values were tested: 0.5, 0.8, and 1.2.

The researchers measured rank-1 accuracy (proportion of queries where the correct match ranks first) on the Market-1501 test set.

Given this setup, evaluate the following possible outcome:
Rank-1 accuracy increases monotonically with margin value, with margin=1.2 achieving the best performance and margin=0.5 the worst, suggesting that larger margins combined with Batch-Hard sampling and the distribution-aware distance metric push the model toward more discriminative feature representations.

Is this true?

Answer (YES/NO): NO